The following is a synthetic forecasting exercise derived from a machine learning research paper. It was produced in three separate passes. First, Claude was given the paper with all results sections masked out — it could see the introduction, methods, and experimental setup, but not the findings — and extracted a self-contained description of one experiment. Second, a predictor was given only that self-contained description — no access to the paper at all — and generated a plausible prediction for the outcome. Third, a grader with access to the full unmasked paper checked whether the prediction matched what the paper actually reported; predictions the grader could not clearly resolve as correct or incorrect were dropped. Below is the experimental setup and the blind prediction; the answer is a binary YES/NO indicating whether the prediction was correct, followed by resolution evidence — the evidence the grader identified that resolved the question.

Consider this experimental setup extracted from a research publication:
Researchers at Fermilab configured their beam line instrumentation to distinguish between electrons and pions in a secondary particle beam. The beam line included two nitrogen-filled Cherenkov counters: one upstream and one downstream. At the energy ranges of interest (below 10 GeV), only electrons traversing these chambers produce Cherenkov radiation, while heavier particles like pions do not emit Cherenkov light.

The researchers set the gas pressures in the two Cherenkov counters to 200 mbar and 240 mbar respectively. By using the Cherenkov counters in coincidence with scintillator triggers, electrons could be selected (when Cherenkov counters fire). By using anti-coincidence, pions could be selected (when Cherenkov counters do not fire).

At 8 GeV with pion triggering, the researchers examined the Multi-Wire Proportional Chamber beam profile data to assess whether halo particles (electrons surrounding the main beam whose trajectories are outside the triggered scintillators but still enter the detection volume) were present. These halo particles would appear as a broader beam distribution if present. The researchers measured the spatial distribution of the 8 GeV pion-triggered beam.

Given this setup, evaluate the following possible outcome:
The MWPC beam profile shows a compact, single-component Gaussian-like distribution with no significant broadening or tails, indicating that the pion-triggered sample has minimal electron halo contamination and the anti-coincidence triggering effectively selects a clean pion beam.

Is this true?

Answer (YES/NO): YES